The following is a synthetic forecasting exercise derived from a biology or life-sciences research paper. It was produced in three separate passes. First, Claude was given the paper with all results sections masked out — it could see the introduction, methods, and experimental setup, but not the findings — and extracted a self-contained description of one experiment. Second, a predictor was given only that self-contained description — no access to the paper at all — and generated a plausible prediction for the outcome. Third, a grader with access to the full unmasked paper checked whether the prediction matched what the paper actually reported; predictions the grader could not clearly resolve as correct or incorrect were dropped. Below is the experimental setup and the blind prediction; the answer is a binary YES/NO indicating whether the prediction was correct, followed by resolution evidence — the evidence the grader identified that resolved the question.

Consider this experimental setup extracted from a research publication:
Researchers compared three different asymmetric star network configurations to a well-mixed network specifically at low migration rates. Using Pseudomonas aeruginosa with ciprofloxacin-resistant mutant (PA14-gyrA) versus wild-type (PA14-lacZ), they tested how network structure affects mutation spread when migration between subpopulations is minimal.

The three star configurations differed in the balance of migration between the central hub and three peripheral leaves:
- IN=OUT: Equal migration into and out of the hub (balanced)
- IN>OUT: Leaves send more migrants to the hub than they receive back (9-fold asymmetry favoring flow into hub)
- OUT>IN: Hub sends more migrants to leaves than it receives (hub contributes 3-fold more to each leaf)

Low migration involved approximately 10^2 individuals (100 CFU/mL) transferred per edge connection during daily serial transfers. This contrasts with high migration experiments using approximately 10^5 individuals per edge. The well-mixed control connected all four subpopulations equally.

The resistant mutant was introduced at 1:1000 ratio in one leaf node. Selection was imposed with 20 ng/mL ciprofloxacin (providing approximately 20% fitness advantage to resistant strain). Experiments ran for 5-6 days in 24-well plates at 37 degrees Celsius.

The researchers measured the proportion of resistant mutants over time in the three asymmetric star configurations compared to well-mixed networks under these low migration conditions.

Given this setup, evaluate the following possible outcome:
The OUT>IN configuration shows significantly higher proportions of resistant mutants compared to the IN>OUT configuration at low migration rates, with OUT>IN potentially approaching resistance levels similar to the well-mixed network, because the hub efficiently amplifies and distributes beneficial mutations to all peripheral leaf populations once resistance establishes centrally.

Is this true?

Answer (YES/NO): NO